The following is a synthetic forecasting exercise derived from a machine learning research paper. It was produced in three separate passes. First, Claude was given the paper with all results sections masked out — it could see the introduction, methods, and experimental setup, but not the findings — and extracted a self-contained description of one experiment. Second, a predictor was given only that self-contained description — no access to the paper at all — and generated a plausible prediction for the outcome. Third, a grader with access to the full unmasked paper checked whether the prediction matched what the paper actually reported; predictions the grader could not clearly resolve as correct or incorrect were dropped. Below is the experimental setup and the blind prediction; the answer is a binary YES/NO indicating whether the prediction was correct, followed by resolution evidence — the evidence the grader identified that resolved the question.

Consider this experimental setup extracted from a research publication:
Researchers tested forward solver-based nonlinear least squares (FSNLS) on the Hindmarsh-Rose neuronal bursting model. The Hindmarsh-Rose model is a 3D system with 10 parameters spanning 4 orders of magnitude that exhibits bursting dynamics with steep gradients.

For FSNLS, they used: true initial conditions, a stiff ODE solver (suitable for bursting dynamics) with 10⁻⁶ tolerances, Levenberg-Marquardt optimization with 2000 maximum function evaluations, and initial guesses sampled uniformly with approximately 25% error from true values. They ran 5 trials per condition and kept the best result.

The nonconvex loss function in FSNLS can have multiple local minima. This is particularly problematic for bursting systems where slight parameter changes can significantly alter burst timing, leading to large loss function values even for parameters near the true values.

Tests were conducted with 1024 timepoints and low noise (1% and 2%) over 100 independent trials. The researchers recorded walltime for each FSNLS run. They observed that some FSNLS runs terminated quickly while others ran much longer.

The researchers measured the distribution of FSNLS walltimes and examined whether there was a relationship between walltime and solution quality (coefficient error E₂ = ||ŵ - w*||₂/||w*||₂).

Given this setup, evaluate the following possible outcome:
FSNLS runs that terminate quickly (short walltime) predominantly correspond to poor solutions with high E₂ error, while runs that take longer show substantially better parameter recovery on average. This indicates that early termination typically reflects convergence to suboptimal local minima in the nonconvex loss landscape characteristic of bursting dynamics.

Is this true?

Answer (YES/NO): NO